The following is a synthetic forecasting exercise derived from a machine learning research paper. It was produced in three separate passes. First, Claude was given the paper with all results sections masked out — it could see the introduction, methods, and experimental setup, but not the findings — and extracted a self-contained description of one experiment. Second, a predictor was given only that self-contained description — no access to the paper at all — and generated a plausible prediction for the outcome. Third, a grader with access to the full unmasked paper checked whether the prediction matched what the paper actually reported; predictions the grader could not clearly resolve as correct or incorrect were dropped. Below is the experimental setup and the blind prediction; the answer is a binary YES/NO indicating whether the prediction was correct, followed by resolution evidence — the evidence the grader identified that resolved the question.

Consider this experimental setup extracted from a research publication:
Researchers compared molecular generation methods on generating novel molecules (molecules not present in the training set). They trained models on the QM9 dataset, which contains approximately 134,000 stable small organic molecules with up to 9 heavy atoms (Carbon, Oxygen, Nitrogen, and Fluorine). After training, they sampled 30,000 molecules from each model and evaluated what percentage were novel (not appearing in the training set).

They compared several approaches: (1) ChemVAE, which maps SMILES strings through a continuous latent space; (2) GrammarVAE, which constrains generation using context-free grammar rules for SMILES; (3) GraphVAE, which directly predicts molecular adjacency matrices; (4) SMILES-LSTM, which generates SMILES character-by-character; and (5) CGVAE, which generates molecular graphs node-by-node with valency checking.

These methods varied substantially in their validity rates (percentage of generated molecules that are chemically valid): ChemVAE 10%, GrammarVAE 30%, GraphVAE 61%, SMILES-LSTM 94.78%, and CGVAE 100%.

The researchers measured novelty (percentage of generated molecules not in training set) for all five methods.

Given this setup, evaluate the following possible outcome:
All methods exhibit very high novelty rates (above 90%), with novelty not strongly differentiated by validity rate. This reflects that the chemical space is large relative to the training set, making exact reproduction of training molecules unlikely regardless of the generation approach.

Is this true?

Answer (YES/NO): NO